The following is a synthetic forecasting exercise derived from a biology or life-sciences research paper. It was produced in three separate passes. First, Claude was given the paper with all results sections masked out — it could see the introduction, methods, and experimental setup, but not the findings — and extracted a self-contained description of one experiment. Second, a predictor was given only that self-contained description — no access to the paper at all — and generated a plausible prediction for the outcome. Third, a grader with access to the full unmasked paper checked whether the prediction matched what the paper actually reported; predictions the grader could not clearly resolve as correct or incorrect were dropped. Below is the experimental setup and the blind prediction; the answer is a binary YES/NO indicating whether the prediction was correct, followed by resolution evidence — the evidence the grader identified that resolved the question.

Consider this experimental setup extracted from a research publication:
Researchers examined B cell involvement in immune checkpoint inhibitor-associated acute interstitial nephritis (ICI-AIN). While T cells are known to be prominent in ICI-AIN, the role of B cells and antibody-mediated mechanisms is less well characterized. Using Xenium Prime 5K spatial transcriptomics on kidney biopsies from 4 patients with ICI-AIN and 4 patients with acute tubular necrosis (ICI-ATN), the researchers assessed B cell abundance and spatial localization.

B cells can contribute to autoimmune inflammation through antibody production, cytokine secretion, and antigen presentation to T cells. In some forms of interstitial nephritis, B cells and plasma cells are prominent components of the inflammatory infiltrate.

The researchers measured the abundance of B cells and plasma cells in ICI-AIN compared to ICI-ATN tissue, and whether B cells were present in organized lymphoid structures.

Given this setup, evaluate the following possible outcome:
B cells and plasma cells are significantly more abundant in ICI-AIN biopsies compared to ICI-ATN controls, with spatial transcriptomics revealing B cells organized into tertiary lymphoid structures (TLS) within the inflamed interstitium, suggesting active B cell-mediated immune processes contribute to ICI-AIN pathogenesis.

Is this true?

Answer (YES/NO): YES